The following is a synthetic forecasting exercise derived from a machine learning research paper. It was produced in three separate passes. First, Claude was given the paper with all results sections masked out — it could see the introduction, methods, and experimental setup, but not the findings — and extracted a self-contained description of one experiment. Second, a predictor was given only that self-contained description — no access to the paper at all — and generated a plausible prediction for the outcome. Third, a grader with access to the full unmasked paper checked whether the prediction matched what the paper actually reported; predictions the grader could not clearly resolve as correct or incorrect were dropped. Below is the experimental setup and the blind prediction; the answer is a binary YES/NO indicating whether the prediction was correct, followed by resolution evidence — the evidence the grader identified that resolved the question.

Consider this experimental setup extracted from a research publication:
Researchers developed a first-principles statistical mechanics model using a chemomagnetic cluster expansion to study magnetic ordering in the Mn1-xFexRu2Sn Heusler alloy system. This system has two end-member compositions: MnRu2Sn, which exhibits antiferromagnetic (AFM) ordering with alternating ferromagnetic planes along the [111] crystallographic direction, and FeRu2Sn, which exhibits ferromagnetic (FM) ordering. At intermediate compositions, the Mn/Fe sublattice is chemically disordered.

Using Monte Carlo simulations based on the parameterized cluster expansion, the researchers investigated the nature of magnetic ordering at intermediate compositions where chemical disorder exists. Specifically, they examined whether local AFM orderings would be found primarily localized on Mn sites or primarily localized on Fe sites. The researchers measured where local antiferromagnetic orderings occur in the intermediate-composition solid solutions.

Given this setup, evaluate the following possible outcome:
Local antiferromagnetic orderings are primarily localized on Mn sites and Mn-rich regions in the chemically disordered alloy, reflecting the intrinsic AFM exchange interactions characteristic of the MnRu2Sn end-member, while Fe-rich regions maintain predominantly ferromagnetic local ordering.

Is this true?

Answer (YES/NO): YES